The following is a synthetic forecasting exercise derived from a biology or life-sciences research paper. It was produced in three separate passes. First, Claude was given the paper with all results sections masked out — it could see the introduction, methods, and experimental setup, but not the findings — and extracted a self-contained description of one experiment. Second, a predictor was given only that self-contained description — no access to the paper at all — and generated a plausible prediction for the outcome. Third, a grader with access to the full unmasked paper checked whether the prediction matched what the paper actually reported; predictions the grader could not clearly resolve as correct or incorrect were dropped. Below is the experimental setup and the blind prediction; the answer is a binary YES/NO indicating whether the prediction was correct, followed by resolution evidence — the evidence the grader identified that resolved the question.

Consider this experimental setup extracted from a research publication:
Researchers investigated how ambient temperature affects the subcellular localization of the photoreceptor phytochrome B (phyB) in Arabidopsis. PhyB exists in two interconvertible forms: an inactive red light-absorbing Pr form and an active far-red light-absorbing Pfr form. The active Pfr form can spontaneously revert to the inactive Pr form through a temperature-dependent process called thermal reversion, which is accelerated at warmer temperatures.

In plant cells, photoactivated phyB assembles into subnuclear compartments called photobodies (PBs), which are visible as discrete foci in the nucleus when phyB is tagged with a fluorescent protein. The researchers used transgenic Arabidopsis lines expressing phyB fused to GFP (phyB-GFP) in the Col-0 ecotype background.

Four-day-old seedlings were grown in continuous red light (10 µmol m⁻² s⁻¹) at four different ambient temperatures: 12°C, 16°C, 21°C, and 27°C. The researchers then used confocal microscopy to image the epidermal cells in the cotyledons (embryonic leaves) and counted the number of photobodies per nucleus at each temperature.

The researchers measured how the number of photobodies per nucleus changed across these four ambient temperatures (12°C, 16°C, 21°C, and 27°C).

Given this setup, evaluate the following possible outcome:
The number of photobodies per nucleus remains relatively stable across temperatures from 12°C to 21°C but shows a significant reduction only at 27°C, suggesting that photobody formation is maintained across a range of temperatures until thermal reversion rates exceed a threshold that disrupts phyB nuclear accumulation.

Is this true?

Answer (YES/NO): NO